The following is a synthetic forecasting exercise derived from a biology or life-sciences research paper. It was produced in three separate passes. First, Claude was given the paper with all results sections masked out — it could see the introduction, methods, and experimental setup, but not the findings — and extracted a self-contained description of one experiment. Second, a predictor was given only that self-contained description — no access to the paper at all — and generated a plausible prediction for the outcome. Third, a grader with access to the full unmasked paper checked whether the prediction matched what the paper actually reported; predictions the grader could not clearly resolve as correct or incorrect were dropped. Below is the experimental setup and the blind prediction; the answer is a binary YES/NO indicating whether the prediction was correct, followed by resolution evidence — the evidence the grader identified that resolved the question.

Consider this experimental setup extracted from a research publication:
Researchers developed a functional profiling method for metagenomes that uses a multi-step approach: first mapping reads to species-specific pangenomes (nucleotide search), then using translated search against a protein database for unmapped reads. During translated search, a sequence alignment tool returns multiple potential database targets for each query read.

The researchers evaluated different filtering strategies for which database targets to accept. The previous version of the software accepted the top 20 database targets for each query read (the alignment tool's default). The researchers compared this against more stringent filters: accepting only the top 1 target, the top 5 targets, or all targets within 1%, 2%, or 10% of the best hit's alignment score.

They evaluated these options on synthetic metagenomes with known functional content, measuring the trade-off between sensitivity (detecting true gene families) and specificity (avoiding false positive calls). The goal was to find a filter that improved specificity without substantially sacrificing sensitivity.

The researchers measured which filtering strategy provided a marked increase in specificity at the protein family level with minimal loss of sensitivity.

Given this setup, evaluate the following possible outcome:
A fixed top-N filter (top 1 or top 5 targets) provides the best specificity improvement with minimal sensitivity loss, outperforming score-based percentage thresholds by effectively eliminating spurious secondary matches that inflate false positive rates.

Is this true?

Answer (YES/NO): NO